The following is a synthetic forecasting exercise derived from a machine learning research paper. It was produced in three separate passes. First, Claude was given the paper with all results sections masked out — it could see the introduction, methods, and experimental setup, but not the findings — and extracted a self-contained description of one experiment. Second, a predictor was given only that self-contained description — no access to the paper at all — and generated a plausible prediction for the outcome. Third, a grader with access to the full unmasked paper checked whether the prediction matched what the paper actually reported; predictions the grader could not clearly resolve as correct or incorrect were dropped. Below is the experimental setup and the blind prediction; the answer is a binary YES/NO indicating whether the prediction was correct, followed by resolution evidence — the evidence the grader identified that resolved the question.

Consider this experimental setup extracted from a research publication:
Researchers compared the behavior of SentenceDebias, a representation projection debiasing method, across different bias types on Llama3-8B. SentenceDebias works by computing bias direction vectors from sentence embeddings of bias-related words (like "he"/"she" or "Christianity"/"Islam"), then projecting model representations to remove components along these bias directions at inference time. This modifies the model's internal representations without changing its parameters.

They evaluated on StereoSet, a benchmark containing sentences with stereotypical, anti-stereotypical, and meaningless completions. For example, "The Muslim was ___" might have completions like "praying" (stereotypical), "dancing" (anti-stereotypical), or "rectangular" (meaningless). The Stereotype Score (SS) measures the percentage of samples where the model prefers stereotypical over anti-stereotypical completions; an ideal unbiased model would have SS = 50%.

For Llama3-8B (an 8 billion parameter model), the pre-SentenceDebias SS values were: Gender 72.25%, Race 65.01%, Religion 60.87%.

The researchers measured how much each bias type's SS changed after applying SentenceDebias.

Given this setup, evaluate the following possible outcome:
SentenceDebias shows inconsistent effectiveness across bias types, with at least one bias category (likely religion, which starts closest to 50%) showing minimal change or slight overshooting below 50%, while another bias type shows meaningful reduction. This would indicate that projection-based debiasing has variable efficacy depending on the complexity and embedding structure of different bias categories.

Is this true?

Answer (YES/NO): NO